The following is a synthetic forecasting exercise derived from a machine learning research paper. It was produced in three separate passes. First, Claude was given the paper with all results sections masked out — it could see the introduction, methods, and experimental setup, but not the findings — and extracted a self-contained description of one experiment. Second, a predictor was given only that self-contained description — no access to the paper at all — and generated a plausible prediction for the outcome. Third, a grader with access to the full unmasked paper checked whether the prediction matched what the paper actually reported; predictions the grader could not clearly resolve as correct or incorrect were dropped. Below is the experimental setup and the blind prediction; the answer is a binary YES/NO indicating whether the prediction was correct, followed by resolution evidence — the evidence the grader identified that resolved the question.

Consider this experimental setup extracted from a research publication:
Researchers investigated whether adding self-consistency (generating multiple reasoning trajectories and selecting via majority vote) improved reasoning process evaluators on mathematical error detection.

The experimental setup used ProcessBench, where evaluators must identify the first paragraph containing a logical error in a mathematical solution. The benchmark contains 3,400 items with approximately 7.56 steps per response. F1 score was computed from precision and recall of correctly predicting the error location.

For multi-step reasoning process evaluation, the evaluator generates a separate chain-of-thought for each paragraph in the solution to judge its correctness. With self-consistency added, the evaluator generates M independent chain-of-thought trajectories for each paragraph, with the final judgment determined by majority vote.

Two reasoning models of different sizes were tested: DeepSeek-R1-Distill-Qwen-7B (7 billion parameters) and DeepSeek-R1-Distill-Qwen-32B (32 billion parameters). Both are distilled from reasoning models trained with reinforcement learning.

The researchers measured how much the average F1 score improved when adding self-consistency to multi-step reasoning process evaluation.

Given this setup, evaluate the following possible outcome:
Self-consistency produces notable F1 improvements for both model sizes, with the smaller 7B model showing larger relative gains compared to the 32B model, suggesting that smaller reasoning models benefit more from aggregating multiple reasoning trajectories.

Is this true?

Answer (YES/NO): YES